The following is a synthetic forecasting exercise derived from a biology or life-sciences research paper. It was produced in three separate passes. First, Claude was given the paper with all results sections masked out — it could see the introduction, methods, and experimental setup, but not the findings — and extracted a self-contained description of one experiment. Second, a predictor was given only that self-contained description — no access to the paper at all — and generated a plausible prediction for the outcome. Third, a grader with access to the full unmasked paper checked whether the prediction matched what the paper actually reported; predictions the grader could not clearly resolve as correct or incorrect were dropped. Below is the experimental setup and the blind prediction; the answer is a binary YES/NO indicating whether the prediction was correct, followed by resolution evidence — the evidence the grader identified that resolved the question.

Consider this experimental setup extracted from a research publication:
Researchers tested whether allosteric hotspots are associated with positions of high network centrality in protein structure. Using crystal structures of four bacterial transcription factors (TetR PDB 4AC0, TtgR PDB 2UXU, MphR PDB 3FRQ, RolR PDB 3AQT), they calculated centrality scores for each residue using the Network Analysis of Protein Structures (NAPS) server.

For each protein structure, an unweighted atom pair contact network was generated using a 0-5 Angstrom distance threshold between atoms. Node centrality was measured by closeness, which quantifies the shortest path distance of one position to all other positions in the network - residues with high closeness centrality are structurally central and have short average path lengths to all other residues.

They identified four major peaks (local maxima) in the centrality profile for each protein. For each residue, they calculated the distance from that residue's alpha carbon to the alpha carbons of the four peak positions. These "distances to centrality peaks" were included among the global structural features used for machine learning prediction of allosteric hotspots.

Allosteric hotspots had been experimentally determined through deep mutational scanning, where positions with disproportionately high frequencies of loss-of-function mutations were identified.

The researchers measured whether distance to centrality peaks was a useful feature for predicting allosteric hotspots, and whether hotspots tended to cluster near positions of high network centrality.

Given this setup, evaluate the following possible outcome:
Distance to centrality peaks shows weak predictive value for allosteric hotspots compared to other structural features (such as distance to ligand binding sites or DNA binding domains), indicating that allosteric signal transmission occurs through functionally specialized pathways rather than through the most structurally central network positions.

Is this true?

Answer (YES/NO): NO